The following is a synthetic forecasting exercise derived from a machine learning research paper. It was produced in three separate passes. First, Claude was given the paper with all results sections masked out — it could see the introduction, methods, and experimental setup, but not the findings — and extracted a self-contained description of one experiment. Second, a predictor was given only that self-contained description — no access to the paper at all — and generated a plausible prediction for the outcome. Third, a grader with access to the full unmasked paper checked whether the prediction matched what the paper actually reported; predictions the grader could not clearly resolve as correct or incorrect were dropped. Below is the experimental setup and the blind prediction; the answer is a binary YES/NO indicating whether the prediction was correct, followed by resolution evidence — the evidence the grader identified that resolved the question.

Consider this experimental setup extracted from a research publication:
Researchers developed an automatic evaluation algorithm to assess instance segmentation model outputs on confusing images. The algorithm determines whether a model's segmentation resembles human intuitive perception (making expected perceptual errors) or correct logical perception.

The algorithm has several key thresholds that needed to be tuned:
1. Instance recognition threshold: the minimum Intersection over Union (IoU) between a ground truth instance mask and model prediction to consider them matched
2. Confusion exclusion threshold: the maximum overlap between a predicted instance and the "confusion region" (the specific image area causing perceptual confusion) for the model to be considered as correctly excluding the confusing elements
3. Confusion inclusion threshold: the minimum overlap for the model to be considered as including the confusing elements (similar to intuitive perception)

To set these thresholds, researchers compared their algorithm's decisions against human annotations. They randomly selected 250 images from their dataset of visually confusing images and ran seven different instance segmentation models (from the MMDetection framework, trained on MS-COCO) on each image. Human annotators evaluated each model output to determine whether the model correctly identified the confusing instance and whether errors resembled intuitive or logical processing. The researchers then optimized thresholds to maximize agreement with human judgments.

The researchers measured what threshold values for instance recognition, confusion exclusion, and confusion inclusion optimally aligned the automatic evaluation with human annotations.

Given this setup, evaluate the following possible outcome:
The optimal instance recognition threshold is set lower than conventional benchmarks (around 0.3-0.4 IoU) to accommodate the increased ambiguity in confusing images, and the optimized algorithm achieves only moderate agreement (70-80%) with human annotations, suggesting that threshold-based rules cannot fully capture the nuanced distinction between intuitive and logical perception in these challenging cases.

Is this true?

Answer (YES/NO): NO